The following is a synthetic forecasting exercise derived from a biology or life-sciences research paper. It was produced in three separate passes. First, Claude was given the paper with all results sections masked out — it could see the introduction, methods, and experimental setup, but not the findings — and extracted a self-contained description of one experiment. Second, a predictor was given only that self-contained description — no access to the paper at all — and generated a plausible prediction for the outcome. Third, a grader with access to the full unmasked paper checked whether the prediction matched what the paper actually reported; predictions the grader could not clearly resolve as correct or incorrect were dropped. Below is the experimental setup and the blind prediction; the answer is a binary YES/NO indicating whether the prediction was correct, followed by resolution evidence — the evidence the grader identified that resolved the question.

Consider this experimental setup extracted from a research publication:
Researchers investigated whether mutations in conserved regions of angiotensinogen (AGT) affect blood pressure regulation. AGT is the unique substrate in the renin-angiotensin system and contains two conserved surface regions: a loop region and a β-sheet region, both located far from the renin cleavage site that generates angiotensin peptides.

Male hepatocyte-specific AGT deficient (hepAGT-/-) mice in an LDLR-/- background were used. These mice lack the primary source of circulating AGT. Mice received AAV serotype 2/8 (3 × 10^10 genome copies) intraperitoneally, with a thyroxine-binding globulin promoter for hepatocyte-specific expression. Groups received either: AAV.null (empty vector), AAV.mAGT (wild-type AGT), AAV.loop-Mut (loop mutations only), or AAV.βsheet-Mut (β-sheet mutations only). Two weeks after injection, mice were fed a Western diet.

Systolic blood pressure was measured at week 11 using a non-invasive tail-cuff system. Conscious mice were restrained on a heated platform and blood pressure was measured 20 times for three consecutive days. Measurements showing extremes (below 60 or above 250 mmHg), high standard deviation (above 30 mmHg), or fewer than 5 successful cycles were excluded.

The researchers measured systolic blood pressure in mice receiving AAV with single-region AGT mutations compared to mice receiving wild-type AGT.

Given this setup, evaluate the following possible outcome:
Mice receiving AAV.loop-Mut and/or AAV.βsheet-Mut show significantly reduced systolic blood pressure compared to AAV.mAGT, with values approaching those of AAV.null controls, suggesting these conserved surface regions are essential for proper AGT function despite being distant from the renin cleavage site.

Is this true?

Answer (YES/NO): NO